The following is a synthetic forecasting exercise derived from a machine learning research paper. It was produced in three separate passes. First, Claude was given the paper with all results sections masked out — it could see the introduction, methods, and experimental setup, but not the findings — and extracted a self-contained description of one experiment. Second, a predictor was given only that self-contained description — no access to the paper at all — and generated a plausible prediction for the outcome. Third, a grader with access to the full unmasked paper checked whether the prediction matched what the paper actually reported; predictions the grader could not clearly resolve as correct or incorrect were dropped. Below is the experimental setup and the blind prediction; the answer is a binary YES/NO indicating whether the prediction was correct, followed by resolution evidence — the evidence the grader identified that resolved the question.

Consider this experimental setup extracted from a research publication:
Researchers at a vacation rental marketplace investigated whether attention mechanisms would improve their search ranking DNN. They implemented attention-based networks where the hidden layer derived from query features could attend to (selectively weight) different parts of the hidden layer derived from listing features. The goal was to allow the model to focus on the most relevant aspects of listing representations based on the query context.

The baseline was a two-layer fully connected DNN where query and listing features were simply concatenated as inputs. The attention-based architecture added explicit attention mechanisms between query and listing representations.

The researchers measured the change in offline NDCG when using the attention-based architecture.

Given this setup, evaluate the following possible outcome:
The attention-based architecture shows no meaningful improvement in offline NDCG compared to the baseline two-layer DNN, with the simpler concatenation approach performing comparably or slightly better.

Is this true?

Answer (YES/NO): YES